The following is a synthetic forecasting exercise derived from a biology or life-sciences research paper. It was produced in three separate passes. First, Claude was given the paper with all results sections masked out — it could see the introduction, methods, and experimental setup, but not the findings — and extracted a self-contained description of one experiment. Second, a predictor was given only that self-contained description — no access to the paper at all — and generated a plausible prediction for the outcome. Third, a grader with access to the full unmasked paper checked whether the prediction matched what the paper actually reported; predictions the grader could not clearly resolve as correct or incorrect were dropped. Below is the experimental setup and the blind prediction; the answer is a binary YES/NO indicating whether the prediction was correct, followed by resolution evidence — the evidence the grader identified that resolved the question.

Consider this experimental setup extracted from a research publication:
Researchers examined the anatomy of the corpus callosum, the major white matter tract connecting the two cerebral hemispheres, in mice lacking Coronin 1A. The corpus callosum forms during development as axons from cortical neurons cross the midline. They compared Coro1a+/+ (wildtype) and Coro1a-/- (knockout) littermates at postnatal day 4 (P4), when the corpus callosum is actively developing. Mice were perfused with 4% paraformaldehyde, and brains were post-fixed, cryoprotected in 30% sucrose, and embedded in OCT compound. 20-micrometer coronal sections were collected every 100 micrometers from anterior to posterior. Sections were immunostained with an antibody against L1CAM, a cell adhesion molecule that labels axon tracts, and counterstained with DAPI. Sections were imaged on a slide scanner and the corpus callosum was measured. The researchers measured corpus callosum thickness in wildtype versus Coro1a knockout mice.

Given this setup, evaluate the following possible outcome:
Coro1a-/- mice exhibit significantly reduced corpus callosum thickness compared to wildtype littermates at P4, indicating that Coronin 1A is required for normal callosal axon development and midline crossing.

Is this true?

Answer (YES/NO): YES